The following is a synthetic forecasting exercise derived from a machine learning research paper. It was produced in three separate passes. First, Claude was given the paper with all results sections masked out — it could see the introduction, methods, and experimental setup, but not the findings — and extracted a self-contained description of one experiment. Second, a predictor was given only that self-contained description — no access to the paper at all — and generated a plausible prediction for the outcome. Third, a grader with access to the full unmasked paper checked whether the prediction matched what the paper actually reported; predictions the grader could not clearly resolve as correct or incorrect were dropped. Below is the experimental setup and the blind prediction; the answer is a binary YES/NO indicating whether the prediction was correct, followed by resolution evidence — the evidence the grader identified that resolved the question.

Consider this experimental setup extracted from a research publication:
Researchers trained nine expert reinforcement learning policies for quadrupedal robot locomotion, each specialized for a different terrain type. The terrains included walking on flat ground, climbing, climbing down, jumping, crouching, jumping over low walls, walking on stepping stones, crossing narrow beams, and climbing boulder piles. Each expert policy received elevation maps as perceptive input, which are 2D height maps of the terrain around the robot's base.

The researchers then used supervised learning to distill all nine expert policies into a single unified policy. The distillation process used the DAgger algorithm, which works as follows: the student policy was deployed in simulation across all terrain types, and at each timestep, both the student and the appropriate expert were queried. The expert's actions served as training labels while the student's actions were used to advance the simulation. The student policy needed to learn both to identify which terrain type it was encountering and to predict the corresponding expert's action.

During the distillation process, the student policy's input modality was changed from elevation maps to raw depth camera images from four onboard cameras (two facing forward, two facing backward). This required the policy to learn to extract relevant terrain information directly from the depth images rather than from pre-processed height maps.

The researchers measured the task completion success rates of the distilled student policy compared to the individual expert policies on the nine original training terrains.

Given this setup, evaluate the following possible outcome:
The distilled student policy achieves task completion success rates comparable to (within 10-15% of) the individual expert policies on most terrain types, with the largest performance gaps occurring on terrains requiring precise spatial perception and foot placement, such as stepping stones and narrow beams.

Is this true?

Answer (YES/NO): NO